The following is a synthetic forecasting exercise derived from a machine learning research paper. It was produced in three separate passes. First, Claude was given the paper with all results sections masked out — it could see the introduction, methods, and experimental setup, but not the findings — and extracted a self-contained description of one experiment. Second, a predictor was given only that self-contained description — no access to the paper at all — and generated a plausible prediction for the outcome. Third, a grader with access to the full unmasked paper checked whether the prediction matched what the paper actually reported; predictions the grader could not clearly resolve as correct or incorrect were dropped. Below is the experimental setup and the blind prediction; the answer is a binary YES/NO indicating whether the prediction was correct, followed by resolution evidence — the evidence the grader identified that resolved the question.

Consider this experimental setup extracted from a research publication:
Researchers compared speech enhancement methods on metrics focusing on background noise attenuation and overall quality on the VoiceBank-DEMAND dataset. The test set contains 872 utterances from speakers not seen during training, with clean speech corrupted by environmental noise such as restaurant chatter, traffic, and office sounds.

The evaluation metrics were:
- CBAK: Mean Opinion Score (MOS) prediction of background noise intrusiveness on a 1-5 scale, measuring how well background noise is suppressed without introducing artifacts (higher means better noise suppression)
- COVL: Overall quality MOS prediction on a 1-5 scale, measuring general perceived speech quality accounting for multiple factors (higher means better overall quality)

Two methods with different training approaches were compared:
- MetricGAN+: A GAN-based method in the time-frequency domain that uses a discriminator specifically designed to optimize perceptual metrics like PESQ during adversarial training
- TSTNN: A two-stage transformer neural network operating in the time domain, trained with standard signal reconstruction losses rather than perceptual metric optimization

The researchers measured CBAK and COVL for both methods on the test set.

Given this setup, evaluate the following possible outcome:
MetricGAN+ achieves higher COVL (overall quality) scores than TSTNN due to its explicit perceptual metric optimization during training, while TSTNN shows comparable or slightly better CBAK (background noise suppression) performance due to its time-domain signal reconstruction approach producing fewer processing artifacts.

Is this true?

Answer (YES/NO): NO